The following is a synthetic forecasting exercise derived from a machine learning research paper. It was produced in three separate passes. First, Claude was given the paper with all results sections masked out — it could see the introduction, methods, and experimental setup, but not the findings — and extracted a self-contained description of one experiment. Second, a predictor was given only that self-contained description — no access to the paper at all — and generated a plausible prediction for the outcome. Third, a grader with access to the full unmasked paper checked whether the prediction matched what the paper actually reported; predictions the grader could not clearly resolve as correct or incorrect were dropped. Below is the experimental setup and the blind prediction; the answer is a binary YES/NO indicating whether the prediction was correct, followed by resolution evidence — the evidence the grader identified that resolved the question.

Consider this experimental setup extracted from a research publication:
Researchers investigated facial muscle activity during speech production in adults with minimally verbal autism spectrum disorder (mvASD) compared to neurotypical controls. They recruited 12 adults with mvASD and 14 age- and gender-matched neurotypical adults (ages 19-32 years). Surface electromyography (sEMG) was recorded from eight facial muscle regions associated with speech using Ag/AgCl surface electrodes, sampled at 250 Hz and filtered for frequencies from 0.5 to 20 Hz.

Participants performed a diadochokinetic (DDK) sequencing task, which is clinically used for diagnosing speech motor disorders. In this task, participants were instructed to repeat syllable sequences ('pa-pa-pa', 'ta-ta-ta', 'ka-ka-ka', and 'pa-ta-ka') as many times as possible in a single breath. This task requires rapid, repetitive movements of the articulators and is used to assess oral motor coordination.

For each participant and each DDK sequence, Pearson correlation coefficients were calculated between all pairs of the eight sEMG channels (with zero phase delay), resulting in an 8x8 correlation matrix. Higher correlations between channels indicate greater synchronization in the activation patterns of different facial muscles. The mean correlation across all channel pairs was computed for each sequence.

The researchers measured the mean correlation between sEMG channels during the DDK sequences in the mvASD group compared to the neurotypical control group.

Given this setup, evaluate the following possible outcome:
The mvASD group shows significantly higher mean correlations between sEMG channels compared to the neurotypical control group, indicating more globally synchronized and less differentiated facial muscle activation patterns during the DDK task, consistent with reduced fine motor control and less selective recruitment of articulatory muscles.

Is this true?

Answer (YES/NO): YES